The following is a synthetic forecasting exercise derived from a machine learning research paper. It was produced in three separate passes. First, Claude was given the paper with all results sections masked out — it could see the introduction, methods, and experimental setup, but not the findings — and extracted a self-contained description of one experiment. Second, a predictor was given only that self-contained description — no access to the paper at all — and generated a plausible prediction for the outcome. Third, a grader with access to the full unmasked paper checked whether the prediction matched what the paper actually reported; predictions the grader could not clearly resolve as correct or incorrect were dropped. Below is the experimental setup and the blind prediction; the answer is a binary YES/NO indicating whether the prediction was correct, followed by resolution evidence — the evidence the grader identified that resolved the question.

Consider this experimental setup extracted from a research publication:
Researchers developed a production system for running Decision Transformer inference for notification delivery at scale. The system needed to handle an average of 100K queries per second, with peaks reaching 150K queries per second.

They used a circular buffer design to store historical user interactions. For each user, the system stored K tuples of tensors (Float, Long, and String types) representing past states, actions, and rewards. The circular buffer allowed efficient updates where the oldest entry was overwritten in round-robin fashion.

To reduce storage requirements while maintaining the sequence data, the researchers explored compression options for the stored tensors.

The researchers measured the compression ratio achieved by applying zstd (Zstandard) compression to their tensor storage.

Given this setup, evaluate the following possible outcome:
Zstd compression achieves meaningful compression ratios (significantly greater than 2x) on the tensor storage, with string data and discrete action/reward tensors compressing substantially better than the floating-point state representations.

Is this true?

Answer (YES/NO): NO